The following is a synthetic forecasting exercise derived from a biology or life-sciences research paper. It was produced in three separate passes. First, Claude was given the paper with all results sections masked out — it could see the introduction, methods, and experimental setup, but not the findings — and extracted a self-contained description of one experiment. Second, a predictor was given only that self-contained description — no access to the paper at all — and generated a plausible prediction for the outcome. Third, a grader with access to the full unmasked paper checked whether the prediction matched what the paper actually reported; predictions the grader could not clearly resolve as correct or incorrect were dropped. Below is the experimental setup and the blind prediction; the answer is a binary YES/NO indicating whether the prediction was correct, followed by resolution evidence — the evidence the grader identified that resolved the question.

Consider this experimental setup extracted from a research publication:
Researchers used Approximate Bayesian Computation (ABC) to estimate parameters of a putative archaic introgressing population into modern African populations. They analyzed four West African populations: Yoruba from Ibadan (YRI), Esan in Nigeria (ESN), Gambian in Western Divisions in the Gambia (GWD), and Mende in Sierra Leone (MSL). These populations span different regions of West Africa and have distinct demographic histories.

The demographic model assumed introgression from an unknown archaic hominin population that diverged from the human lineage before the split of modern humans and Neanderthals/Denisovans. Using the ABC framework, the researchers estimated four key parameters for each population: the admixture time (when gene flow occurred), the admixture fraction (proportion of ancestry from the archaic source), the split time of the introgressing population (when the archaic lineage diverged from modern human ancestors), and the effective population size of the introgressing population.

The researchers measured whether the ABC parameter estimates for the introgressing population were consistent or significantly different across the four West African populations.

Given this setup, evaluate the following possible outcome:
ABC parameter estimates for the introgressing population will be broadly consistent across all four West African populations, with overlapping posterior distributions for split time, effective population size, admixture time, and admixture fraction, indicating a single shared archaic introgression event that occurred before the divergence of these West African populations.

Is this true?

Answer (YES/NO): YES